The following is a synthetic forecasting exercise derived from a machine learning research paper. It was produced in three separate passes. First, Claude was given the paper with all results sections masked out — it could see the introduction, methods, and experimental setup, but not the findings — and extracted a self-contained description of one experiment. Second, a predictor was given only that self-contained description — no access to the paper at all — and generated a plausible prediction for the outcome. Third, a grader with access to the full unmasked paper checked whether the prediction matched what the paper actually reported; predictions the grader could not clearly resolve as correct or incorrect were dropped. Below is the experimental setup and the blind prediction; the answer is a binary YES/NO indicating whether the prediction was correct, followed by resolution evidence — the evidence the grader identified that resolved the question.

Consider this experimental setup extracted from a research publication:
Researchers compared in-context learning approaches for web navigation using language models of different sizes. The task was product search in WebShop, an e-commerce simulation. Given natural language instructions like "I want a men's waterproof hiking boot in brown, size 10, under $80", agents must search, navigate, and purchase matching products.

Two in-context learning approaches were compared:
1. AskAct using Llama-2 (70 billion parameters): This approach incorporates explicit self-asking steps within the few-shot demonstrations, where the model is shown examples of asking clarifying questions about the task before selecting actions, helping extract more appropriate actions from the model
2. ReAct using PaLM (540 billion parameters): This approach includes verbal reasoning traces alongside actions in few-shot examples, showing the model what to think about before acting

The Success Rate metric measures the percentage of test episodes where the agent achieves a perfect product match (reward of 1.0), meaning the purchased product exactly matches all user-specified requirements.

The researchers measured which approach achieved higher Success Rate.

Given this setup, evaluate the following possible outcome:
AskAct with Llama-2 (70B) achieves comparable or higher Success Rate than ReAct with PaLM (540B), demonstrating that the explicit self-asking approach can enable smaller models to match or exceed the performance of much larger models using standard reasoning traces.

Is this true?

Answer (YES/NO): YES